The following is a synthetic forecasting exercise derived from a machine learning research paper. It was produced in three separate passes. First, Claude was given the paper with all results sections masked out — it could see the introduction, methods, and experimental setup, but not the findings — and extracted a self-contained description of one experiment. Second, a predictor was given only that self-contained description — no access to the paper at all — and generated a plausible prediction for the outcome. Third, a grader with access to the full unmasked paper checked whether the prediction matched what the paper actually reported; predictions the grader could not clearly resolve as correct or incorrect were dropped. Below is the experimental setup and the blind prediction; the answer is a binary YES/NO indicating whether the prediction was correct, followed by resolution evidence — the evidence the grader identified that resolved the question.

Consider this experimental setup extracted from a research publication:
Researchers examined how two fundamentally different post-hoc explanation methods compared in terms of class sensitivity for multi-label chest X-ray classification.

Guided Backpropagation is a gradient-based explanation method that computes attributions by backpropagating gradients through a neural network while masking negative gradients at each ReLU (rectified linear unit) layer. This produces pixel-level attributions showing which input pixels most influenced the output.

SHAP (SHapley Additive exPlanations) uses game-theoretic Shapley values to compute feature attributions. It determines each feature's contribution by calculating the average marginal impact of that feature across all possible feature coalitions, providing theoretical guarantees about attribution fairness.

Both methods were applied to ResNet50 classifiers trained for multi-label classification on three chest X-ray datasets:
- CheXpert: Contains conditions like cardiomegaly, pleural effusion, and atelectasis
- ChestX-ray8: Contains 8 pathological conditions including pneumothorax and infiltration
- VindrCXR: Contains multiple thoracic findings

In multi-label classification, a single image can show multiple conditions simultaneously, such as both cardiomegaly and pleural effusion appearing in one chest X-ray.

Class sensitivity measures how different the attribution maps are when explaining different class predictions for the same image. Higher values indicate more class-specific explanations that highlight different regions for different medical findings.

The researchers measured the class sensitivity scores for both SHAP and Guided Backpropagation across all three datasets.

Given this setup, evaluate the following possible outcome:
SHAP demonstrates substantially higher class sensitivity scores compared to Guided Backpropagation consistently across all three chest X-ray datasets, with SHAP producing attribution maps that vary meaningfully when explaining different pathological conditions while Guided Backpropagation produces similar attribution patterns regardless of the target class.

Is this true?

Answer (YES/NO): YES